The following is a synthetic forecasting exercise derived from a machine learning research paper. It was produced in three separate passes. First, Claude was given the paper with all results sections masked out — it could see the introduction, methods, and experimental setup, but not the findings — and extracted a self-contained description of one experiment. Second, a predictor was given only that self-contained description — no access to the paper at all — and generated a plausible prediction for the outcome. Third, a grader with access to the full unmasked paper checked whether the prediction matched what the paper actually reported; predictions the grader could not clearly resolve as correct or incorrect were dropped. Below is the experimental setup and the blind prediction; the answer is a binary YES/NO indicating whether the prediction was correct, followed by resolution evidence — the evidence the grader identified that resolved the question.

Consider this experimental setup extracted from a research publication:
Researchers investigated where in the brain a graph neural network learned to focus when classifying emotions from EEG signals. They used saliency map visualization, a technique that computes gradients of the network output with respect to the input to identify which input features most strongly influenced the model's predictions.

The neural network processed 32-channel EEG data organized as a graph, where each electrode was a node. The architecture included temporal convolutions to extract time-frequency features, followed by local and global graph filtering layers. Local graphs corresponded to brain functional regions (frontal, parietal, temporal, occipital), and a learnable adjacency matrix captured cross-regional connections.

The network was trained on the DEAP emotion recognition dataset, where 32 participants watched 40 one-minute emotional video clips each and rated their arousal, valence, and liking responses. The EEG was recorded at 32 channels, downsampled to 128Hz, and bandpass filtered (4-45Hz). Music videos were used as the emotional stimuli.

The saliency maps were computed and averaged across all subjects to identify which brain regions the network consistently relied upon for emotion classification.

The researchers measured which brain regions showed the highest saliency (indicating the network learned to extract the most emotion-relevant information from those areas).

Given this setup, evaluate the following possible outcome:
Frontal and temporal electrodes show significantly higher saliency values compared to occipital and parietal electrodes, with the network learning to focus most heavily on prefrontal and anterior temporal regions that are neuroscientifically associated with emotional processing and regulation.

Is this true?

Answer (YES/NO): NO